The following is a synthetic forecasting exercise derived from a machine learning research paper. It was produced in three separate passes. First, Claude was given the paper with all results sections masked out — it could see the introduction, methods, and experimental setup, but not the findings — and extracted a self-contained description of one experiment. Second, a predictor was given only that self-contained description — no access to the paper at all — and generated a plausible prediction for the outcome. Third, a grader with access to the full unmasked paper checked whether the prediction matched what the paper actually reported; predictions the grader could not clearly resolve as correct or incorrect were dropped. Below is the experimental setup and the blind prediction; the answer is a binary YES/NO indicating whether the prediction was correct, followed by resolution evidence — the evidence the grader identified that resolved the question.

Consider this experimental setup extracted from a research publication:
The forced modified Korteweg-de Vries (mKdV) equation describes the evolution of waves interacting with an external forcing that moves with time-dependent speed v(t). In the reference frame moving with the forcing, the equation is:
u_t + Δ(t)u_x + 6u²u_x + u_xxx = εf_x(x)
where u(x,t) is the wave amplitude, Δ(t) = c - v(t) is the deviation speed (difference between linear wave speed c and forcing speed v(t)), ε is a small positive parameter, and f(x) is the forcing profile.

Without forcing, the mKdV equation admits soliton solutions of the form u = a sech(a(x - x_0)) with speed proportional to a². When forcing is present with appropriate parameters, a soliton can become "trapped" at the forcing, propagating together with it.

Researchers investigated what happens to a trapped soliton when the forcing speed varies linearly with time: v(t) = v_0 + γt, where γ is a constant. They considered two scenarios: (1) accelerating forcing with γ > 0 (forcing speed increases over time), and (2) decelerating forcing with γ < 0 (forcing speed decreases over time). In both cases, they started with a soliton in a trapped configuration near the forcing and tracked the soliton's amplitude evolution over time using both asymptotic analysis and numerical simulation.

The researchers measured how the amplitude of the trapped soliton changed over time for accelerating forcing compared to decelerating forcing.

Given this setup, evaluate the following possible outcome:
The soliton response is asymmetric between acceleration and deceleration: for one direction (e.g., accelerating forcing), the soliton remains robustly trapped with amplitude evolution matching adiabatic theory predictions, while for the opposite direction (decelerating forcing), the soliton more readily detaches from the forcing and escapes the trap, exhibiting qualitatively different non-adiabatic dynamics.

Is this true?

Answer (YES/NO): NO